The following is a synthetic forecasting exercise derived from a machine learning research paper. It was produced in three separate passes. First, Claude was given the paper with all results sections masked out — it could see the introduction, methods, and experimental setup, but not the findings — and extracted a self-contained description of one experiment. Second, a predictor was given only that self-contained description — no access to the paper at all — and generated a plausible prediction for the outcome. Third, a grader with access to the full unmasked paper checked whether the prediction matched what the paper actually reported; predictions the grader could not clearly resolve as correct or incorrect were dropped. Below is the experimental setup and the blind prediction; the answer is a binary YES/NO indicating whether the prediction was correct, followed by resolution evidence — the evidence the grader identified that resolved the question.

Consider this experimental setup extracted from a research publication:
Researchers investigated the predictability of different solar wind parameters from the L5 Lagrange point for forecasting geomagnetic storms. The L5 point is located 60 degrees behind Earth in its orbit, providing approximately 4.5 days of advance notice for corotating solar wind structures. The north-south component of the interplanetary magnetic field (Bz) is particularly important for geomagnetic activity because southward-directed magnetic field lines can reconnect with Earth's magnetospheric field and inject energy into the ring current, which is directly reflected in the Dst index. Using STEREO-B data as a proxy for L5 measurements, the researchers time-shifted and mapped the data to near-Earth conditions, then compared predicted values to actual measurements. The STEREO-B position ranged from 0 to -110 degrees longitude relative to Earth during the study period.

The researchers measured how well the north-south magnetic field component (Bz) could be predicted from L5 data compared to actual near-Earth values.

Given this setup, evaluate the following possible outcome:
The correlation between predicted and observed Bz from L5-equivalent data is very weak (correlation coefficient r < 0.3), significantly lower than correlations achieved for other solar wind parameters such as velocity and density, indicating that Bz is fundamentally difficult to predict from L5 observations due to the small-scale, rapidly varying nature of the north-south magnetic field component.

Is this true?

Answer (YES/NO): YES